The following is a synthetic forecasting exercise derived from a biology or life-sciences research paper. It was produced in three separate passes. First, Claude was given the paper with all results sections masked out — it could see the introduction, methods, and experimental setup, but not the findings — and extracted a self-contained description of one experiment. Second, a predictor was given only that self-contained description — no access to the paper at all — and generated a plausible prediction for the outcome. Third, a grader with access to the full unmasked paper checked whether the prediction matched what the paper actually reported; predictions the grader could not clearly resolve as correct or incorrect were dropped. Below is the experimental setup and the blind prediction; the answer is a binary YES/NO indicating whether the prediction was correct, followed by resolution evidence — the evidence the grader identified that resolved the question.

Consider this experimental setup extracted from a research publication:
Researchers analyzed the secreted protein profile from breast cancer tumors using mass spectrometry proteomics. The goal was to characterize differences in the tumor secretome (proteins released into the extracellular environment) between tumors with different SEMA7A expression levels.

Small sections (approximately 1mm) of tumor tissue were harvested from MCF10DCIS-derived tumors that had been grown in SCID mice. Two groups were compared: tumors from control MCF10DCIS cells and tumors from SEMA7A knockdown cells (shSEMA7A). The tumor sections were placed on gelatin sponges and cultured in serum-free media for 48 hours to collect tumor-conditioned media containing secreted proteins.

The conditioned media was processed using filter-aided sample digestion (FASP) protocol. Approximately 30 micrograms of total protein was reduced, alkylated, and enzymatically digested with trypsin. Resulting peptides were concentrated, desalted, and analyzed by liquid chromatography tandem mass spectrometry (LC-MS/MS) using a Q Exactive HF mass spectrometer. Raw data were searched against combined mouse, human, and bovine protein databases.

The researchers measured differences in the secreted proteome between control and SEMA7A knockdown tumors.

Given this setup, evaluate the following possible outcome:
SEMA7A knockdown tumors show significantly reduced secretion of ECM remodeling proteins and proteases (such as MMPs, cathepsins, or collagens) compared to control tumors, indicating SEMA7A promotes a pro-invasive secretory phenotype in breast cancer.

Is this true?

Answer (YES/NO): YES